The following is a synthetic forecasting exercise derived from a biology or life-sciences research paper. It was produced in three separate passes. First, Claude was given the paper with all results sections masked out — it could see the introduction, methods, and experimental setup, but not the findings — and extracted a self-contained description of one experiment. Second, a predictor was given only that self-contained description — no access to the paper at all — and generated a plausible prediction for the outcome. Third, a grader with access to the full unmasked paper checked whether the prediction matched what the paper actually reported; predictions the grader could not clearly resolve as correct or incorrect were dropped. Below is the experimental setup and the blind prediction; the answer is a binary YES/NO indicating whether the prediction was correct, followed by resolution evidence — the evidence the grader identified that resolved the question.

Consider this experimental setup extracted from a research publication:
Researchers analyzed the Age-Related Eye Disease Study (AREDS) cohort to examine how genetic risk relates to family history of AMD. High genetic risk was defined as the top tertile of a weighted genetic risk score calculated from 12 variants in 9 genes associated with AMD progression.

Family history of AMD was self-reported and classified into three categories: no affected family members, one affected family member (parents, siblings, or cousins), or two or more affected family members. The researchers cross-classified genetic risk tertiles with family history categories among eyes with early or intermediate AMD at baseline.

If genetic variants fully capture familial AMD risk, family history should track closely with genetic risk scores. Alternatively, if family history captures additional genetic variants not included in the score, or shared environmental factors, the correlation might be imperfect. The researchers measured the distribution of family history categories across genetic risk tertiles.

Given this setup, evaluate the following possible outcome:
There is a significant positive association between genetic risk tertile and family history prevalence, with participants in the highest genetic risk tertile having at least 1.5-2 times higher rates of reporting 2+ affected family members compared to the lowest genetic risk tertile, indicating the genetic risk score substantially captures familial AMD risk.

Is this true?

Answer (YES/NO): YES